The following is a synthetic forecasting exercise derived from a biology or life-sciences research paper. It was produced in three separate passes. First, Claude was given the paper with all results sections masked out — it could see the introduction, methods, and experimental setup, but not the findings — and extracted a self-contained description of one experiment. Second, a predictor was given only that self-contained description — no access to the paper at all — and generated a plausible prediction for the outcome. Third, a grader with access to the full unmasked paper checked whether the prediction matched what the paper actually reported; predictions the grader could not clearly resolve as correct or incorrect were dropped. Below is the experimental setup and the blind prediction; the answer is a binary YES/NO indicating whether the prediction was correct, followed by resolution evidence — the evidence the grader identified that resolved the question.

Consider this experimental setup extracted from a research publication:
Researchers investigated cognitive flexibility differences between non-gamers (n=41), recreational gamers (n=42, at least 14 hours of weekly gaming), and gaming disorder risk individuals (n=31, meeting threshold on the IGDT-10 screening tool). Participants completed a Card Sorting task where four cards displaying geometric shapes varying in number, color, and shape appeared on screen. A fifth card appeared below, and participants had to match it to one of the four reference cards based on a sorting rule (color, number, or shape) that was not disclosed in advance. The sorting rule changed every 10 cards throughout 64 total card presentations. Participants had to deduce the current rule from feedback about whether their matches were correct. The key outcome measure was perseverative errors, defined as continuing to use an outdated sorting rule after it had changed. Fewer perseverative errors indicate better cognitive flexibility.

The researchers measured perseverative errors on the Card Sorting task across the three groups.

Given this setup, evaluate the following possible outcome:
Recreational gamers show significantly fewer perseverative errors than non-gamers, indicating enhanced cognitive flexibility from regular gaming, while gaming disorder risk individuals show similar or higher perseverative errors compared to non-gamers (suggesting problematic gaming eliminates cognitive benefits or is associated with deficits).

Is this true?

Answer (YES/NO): NO